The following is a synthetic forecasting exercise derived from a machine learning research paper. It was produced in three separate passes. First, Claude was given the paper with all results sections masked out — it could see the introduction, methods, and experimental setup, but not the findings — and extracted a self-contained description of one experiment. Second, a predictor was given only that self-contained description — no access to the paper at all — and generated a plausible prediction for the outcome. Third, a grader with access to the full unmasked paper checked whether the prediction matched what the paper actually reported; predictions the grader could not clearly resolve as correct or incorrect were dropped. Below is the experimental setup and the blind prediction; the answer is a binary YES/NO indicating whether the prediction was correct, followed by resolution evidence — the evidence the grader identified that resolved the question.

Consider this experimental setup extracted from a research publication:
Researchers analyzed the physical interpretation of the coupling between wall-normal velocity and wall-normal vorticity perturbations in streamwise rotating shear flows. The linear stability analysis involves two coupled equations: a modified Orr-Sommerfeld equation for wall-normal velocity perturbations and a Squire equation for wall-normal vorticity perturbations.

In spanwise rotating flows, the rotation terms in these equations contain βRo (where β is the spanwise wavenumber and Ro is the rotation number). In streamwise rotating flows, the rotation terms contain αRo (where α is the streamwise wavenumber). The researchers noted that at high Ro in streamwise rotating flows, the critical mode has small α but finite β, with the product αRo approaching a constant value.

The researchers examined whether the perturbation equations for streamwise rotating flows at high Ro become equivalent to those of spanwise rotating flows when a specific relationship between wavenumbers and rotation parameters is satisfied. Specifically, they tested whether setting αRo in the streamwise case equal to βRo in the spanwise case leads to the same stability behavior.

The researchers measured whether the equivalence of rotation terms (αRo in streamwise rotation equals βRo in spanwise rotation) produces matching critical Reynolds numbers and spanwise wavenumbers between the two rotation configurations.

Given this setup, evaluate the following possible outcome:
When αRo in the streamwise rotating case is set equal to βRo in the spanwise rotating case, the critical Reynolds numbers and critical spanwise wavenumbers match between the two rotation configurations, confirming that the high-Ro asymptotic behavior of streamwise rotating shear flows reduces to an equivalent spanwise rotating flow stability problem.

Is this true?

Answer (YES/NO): YES